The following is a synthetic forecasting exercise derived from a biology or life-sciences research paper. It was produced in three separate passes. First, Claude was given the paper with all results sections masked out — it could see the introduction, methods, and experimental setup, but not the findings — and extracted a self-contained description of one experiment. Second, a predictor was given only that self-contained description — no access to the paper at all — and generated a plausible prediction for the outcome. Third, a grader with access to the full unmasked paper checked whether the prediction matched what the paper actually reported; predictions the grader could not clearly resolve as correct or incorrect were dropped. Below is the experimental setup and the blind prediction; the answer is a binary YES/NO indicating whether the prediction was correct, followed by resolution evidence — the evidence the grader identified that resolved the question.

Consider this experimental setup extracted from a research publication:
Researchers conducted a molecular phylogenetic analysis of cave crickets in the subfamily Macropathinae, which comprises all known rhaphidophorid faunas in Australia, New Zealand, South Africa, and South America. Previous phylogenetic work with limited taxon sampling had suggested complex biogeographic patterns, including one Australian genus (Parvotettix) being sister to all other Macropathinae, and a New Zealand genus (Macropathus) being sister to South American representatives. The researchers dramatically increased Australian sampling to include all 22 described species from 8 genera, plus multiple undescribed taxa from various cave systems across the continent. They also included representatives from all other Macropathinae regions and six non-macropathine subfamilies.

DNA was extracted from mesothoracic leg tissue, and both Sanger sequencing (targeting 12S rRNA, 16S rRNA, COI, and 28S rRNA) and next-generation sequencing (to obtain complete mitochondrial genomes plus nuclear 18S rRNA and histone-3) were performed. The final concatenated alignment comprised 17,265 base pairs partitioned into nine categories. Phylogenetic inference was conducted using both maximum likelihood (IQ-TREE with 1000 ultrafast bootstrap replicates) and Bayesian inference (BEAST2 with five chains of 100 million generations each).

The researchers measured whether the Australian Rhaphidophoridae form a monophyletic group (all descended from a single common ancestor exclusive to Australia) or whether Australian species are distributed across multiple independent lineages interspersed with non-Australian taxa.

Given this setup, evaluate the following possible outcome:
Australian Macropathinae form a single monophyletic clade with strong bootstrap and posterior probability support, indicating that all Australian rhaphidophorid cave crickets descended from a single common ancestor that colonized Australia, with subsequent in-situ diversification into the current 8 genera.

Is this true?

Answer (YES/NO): NO